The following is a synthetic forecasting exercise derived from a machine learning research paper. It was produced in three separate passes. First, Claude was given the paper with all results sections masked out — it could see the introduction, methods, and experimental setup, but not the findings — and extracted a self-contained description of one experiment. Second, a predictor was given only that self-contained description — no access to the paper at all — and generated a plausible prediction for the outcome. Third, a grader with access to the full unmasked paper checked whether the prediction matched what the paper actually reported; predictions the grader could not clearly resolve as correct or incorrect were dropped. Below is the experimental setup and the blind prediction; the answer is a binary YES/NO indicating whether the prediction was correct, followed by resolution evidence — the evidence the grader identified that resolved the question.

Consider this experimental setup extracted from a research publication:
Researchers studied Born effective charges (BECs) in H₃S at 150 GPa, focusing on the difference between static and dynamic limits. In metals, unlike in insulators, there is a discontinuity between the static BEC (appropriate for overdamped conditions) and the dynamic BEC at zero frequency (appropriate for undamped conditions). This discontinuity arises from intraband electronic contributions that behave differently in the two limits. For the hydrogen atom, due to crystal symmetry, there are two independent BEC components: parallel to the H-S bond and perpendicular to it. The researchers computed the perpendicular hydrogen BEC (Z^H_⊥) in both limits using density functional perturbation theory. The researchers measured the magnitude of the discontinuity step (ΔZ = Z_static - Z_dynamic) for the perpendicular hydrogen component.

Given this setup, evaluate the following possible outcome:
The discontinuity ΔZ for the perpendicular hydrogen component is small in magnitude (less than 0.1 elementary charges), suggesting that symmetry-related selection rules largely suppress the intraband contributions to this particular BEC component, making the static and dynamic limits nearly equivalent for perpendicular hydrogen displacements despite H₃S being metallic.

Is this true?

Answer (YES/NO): NO